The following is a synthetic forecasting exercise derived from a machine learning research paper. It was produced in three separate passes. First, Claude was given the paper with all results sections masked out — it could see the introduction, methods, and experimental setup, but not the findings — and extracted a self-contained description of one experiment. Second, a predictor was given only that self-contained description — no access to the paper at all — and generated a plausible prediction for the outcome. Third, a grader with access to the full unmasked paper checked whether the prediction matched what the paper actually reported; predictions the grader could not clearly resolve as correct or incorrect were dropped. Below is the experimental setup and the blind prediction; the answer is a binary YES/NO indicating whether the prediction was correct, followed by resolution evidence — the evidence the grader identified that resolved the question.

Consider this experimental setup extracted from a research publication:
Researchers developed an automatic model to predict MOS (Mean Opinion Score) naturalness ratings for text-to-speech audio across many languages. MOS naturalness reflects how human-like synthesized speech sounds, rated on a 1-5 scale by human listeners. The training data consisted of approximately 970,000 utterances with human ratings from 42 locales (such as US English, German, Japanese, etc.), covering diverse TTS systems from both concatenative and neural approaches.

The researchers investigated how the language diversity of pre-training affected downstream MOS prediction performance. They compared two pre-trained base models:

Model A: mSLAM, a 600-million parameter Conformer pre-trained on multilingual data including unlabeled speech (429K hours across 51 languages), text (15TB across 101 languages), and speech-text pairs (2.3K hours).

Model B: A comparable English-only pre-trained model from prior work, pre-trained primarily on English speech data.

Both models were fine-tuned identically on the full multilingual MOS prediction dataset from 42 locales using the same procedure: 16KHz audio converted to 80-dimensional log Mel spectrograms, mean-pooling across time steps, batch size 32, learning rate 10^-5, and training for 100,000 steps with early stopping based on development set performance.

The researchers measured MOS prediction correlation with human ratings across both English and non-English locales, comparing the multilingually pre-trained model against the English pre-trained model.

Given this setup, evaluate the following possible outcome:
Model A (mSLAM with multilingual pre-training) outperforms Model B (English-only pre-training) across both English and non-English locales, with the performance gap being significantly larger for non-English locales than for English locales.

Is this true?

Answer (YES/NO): NO